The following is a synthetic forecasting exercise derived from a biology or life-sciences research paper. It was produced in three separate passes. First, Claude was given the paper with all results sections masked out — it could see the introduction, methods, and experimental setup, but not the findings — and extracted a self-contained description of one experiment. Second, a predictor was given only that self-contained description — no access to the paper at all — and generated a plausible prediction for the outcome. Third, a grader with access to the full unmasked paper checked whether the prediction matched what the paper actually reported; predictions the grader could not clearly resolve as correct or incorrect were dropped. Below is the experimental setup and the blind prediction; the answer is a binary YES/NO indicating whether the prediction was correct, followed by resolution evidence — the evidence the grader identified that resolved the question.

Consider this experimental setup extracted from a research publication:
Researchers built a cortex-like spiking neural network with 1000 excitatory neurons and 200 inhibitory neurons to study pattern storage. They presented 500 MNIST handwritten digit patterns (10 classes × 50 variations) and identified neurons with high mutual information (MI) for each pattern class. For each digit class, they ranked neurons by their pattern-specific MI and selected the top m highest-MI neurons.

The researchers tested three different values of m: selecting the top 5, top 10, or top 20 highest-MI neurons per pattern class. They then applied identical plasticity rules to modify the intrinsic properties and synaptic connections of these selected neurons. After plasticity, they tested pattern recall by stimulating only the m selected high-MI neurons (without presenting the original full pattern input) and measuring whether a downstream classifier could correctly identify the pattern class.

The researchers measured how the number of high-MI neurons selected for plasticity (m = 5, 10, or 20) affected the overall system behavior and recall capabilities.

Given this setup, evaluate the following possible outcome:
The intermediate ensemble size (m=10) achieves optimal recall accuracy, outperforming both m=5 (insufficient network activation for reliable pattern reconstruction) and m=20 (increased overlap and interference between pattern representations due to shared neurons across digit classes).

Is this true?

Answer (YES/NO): NO